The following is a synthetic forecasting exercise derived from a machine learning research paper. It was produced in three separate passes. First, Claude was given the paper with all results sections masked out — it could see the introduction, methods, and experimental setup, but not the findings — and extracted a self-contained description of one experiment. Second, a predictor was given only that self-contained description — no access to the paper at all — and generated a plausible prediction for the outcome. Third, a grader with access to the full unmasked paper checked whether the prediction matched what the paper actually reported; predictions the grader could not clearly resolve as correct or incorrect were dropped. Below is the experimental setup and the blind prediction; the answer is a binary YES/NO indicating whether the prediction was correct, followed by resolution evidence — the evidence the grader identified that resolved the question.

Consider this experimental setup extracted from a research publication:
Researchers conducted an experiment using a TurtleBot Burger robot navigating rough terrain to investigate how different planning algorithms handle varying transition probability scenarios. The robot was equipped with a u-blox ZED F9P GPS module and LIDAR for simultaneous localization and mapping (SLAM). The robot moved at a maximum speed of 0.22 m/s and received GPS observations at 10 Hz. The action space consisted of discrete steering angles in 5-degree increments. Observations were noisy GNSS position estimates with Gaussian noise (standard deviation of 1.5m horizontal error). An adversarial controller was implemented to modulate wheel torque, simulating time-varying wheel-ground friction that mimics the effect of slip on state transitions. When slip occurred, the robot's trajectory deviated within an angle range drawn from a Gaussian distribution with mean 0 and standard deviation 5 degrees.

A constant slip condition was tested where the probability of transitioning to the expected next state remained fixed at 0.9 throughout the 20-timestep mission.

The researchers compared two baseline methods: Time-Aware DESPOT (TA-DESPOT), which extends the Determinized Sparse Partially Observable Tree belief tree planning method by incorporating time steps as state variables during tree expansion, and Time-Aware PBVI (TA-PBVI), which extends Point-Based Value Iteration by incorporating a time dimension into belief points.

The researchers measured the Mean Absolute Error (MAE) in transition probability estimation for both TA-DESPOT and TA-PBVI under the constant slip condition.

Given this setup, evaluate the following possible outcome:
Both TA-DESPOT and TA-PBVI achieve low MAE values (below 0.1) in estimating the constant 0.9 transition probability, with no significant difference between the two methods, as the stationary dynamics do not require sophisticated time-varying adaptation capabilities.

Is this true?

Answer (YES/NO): NO